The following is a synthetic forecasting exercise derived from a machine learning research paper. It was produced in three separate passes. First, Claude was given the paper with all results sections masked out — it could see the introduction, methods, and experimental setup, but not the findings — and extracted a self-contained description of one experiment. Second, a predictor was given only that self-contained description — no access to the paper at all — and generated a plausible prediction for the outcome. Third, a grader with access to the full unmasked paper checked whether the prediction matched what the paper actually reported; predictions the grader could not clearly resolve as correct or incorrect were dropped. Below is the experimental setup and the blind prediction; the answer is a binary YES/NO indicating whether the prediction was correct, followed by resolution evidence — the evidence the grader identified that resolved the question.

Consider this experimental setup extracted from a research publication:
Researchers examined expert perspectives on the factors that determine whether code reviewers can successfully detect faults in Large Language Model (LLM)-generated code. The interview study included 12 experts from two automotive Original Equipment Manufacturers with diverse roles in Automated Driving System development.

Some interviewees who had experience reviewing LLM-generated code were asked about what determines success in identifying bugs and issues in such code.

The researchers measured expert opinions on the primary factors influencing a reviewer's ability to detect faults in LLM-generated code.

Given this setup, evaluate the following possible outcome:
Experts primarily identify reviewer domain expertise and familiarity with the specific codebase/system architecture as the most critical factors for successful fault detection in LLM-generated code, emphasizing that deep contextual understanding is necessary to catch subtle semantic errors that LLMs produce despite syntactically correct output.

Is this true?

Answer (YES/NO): NO